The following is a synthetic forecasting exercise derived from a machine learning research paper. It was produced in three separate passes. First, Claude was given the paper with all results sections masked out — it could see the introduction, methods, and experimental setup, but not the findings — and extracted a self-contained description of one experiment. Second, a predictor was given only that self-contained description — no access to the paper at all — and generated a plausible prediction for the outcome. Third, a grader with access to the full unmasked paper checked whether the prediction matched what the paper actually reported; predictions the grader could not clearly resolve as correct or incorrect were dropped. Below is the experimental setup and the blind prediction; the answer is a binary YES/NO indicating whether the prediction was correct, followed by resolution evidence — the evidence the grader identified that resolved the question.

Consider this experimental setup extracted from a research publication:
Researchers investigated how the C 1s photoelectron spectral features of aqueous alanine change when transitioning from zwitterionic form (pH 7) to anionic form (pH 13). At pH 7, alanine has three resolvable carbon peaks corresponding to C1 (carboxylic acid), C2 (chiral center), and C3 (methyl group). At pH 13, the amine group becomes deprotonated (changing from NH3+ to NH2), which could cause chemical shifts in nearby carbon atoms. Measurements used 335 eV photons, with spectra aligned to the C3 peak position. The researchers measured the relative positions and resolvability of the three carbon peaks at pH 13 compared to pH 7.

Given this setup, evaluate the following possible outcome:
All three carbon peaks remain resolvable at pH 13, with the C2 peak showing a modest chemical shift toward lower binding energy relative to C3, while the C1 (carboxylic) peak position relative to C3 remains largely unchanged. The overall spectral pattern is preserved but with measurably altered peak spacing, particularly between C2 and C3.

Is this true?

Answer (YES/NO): NO